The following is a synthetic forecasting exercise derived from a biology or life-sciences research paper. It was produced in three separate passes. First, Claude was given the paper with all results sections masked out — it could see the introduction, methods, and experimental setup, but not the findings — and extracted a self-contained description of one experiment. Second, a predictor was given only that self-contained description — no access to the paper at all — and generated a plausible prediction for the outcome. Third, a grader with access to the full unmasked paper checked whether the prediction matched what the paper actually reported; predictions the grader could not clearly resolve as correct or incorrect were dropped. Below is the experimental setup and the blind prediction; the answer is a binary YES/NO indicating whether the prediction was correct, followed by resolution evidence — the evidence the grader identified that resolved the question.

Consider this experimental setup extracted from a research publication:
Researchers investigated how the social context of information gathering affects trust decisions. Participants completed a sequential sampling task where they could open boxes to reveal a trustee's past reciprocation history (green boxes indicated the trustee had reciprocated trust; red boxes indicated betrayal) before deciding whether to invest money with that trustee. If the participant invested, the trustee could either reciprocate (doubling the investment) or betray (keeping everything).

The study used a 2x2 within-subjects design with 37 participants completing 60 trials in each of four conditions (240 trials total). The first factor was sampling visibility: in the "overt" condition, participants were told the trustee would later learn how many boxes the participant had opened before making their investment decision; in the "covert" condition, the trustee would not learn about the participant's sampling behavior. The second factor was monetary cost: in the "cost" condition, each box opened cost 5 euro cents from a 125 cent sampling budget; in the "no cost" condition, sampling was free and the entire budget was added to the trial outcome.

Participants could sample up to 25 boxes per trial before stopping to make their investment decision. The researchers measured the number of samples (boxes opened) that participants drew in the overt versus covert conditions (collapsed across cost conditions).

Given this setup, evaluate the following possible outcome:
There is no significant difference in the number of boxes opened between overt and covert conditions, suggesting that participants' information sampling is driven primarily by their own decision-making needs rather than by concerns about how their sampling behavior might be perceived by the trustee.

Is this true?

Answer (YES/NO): NO